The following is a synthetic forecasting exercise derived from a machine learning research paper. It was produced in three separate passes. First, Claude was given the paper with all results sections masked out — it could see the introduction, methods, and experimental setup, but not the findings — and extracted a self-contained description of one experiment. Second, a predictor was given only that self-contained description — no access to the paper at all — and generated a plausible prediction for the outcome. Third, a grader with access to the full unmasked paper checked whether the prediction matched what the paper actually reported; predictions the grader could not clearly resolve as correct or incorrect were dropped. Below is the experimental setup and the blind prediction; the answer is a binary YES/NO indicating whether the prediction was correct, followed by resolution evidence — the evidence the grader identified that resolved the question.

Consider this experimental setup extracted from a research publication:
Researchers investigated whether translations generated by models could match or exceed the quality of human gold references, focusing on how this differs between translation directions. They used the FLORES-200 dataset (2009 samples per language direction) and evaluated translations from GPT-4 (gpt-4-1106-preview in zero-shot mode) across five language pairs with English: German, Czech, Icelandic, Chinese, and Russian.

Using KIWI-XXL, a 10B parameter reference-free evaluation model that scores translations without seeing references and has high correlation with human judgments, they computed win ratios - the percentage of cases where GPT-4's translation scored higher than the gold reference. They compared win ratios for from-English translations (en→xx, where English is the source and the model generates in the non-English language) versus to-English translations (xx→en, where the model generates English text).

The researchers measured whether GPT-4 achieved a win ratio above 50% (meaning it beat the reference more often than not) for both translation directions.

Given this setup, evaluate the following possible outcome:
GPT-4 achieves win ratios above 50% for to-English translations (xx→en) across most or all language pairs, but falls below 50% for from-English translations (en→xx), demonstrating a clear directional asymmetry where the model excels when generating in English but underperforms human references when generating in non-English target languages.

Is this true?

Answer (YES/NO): YES